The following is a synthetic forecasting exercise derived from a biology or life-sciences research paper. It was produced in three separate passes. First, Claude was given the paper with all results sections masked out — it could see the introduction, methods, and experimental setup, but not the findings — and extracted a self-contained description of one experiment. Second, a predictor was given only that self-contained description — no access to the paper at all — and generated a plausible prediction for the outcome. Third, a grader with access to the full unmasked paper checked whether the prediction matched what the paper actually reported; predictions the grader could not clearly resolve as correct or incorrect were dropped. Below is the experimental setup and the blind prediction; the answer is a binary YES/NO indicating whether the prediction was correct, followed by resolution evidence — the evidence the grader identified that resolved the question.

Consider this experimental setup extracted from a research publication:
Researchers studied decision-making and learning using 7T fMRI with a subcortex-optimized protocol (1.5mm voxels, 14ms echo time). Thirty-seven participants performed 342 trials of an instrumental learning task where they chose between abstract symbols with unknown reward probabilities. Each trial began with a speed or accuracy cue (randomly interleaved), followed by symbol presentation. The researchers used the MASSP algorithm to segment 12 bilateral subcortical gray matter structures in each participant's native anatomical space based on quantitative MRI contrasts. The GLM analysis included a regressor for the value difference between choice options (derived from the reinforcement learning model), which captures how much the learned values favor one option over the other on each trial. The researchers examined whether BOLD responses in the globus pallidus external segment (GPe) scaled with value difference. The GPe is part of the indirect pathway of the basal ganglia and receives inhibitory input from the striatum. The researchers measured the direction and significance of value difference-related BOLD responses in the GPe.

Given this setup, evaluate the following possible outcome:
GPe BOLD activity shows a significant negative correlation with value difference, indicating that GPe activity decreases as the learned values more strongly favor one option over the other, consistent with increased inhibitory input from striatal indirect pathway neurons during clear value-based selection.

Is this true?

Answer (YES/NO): NO